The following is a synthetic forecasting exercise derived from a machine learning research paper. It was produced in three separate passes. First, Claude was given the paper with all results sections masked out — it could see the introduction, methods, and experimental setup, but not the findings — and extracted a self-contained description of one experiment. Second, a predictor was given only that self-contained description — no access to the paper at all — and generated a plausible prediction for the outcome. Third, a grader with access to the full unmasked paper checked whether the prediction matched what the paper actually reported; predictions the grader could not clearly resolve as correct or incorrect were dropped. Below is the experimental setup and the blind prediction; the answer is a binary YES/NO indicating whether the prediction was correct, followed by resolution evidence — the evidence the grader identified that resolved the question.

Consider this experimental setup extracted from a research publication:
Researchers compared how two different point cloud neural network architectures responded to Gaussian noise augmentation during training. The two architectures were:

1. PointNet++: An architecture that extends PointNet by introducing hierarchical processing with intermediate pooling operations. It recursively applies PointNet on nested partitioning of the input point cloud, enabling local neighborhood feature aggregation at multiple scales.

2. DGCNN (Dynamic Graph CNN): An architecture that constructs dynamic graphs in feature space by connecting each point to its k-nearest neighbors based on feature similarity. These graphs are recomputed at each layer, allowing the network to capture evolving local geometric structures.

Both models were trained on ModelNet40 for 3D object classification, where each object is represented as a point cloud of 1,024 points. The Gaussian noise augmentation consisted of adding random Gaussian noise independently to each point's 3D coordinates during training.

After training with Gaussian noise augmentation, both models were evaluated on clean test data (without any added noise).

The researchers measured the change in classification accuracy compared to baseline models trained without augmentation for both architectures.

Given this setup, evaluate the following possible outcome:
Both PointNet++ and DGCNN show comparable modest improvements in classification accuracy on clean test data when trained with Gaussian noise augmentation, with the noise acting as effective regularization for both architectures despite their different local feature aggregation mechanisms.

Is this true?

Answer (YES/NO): NO